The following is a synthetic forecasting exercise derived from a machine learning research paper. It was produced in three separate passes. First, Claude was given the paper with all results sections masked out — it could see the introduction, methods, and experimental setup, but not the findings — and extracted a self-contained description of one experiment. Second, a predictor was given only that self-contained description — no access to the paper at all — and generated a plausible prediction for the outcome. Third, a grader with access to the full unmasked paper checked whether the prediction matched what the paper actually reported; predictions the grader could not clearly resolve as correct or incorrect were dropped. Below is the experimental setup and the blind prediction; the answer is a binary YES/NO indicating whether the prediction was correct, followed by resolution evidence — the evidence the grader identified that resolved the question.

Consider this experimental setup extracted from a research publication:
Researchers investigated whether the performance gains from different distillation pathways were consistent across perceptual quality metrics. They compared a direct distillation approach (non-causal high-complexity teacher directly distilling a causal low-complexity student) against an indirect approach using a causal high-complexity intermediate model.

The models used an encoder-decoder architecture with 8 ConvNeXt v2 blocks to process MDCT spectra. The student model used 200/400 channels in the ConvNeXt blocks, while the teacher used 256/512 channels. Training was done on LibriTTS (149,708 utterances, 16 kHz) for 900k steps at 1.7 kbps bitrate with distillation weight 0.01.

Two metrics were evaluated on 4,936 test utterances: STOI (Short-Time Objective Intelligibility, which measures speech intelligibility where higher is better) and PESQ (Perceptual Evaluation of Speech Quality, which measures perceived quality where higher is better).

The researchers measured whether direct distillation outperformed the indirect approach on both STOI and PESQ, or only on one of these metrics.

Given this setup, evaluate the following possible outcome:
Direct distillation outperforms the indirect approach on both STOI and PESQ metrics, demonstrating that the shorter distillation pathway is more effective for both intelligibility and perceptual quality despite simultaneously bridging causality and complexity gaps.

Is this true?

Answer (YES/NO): YES